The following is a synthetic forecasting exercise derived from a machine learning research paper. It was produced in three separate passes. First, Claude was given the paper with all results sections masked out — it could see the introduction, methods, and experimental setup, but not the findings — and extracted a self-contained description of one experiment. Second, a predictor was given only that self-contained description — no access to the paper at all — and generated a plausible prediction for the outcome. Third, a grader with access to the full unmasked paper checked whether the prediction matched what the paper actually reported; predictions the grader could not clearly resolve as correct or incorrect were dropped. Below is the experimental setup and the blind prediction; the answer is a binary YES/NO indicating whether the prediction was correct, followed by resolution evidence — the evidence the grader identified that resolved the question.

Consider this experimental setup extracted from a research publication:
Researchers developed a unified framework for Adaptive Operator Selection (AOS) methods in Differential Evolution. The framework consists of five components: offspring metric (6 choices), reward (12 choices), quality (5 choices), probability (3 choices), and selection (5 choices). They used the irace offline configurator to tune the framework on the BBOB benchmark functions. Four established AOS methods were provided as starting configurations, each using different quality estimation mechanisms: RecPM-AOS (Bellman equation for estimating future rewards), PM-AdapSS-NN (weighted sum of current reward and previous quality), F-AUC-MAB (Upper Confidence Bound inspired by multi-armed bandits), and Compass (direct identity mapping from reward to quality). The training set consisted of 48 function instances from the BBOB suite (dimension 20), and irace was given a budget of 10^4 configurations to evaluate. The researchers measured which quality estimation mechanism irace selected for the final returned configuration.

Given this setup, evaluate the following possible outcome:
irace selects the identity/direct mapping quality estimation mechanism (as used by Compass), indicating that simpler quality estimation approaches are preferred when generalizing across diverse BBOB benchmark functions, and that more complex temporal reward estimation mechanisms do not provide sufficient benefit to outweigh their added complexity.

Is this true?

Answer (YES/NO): NO